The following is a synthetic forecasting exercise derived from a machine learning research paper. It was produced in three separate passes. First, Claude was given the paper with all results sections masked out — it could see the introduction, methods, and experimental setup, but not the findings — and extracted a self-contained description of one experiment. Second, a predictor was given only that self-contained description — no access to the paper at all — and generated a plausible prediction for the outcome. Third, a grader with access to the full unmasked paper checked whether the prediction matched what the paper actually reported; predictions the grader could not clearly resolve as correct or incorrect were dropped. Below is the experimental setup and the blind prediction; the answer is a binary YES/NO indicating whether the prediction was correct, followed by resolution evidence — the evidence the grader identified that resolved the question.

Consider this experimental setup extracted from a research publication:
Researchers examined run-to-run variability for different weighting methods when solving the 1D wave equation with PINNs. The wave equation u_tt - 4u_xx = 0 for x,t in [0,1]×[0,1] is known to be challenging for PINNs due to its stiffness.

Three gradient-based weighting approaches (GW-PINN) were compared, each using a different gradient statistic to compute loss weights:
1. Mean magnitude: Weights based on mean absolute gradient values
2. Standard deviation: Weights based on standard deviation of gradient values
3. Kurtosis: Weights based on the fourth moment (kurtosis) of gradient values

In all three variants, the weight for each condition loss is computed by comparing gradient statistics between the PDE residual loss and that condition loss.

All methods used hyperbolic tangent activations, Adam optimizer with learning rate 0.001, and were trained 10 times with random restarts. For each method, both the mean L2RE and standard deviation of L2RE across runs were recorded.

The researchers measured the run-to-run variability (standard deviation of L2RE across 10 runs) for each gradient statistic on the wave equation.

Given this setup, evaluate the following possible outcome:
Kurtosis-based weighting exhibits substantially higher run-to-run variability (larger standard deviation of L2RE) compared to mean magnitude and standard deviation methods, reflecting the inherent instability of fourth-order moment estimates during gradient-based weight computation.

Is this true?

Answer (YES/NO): NO